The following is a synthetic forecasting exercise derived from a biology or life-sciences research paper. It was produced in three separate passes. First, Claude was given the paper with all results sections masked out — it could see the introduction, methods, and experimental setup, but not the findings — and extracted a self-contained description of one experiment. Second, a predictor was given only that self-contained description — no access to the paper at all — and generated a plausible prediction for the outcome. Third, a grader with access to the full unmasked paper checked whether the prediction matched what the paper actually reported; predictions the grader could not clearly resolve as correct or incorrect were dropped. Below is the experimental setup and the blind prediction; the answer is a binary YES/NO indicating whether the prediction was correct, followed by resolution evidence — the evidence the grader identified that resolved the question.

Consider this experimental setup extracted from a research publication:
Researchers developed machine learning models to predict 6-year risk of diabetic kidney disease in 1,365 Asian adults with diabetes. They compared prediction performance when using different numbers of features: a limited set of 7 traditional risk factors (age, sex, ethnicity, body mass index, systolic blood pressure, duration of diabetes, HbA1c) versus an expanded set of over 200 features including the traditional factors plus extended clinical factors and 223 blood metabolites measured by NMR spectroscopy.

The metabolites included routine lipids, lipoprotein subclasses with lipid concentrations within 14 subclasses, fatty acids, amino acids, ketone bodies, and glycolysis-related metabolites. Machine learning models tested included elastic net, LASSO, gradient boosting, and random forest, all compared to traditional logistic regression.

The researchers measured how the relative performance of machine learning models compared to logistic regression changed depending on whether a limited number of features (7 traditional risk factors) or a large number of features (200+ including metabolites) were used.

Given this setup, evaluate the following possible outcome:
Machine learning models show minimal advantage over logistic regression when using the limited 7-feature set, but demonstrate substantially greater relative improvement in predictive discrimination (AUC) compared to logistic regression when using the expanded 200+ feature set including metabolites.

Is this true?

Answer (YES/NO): YES